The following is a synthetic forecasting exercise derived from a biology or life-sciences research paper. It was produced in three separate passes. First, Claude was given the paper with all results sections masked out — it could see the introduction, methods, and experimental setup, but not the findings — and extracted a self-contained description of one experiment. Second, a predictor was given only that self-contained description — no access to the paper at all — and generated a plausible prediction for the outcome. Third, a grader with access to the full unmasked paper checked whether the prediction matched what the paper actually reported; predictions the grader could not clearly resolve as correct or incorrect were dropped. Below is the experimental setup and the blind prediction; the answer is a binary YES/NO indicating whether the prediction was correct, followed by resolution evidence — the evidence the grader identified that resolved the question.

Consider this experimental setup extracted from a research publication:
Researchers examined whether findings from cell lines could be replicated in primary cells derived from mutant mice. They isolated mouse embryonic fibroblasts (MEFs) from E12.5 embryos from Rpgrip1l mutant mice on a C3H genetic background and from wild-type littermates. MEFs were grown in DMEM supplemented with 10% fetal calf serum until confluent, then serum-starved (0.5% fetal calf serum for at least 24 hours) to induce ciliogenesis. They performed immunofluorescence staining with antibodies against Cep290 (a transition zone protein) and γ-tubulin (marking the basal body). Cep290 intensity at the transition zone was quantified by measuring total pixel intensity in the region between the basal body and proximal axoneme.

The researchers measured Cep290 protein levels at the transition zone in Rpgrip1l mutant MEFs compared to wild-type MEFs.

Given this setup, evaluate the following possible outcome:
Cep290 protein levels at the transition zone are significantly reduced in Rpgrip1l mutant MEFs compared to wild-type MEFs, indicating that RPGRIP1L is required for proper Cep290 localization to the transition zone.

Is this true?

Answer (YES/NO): YES